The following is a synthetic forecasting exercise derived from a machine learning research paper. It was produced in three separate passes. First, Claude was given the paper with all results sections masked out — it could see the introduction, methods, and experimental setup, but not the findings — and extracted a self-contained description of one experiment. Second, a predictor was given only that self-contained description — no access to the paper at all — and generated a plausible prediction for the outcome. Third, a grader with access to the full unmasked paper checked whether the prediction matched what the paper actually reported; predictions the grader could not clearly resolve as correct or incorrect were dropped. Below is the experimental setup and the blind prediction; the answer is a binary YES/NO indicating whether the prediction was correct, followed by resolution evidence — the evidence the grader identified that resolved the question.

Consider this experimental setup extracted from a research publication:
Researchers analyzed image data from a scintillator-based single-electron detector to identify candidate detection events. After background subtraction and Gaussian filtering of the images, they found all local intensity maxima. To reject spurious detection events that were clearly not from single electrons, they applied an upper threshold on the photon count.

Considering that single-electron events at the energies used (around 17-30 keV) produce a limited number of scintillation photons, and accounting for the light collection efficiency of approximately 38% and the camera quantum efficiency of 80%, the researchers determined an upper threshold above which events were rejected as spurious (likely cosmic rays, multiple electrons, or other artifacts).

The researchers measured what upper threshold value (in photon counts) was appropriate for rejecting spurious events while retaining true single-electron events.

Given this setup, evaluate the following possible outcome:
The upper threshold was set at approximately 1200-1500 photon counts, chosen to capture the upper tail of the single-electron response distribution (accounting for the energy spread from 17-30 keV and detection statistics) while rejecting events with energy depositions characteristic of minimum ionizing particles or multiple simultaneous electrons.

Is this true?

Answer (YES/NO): NO